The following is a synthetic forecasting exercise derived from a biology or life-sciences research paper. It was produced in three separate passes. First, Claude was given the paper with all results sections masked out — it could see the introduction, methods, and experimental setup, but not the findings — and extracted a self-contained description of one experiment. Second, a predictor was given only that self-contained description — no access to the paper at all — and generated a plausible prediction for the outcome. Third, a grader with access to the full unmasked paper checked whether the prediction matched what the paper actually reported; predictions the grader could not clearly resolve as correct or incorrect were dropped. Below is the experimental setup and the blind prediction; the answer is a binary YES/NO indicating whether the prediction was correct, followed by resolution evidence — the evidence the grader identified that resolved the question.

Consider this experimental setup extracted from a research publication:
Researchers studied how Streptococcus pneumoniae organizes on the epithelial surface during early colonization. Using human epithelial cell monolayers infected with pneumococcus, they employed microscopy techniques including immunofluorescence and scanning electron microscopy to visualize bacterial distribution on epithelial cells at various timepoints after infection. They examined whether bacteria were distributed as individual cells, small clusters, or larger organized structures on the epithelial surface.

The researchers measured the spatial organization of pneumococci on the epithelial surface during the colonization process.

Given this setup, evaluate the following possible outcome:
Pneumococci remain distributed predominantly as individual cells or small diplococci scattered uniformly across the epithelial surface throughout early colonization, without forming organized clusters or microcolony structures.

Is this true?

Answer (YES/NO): NO